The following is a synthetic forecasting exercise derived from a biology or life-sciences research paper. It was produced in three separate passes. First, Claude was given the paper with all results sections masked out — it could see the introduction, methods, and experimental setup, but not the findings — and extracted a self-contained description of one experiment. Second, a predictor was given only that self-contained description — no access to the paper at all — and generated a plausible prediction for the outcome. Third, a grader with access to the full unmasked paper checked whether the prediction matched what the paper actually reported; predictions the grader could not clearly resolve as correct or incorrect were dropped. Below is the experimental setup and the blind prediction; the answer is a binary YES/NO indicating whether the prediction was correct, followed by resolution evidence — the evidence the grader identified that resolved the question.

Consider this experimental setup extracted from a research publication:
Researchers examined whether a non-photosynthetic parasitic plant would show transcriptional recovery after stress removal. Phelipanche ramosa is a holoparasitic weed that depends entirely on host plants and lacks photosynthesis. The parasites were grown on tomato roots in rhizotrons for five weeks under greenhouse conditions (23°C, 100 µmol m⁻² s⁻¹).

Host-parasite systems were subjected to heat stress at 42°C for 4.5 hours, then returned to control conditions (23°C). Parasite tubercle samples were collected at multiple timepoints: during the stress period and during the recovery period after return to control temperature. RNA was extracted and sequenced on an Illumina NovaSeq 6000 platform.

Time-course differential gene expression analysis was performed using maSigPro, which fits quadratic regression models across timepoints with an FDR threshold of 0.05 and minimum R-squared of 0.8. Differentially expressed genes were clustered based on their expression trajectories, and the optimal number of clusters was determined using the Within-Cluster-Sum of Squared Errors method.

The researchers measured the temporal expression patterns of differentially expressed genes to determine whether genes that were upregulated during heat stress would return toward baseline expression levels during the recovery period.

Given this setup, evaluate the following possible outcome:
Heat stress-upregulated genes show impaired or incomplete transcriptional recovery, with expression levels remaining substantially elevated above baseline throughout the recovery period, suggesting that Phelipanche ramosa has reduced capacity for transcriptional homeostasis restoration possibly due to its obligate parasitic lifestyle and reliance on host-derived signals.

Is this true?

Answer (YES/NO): YES